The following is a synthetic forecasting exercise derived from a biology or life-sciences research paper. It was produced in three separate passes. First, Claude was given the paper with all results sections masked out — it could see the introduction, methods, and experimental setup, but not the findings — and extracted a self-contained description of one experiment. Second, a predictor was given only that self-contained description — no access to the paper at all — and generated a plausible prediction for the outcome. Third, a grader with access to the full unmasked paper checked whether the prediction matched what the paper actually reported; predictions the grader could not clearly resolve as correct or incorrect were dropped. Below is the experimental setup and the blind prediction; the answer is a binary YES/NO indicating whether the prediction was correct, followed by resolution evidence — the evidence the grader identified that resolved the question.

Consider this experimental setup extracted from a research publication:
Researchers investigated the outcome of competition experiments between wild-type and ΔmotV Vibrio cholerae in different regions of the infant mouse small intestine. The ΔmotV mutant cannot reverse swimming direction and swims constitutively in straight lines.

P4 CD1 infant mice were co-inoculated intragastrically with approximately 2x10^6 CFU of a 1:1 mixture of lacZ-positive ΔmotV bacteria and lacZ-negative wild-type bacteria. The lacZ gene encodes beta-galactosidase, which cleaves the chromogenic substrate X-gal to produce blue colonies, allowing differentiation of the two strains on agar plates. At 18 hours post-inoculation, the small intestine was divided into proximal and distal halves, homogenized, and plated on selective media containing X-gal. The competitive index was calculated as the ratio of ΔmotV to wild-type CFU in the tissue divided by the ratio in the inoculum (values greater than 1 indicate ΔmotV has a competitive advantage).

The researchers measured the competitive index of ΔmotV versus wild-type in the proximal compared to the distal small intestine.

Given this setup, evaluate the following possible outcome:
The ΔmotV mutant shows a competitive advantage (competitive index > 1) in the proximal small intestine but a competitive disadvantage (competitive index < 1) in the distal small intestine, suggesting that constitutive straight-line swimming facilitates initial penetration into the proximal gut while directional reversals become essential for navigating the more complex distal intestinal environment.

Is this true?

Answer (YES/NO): NO